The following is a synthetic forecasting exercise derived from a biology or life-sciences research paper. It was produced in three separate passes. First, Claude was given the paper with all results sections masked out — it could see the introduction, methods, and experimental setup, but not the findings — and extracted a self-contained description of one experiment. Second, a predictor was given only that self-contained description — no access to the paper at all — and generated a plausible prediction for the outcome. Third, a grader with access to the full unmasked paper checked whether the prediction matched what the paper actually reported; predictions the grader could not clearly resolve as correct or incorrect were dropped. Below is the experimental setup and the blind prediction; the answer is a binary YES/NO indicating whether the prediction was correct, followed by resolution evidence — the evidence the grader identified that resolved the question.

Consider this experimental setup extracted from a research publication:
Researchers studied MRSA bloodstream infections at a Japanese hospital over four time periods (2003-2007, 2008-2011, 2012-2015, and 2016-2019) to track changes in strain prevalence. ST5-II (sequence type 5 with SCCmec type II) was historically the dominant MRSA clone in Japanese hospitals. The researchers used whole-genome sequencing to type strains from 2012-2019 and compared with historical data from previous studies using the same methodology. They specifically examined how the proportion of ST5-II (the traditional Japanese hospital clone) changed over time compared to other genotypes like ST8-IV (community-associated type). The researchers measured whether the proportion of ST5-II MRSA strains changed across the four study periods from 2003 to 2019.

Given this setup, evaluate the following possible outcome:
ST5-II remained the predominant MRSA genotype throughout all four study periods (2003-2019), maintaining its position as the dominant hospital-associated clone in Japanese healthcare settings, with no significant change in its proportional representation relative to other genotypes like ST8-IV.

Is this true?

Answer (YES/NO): NO